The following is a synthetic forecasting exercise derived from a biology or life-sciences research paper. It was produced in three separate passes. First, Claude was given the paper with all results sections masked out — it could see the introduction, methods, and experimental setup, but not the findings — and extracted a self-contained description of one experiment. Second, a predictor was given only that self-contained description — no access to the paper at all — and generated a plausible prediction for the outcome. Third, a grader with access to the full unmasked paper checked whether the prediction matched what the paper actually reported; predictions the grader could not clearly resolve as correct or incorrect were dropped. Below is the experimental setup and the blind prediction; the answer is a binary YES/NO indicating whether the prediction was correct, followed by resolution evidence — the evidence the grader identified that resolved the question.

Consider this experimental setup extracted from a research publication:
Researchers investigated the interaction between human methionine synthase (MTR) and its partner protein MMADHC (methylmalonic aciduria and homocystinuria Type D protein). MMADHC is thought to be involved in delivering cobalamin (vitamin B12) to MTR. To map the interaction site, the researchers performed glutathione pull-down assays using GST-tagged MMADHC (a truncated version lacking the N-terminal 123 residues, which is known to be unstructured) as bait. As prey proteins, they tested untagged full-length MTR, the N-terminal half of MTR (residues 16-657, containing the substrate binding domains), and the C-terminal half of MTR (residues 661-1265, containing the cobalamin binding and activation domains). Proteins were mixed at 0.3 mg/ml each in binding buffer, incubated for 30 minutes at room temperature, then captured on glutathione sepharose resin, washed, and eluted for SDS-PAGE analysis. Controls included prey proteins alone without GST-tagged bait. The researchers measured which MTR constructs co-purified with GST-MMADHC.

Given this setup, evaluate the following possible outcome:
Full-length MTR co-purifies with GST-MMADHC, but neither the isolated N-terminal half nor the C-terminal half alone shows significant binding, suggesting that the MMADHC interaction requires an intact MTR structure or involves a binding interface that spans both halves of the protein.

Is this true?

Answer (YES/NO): NO